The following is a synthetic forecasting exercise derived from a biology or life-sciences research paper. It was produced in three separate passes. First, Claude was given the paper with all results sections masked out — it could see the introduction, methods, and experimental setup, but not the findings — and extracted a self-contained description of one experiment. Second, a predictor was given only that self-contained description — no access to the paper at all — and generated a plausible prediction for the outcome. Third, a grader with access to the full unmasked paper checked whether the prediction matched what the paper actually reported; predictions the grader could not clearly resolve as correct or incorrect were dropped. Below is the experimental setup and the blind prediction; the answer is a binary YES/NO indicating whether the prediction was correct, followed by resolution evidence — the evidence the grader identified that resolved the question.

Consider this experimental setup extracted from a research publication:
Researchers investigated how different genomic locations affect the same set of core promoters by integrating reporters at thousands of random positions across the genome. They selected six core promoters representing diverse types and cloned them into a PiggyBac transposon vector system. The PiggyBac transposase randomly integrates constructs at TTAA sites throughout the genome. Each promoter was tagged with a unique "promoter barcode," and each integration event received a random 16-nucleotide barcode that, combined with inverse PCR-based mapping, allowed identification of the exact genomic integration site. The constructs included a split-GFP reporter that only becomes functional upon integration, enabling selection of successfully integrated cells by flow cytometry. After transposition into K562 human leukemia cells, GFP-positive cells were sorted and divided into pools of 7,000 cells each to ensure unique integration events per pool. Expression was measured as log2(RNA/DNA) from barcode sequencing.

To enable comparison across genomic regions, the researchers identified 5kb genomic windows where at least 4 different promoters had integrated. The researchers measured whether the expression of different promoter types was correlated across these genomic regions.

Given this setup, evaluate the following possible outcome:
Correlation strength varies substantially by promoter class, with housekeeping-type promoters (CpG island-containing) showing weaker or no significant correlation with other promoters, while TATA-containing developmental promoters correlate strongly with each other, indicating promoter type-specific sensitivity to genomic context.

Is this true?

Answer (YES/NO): NO